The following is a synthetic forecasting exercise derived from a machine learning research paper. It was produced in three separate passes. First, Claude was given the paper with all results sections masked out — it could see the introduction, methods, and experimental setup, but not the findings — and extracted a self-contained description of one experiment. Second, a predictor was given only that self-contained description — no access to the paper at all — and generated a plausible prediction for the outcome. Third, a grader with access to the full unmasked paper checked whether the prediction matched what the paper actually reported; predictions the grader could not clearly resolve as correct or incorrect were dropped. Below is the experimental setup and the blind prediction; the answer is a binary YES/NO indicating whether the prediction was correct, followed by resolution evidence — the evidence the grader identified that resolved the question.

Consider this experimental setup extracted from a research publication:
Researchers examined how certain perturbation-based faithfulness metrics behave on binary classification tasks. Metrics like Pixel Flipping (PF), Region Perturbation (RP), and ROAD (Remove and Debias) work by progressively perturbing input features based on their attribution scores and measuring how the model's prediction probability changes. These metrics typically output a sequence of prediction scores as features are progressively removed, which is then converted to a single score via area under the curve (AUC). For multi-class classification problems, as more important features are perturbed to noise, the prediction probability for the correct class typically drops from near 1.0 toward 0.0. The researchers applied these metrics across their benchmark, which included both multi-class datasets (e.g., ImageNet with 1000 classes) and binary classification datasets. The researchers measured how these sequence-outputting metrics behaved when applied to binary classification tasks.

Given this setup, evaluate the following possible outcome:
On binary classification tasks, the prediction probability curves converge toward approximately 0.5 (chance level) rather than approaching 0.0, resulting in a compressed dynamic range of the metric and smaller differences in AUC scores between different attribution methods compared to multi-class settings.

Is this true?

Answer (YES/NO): NO